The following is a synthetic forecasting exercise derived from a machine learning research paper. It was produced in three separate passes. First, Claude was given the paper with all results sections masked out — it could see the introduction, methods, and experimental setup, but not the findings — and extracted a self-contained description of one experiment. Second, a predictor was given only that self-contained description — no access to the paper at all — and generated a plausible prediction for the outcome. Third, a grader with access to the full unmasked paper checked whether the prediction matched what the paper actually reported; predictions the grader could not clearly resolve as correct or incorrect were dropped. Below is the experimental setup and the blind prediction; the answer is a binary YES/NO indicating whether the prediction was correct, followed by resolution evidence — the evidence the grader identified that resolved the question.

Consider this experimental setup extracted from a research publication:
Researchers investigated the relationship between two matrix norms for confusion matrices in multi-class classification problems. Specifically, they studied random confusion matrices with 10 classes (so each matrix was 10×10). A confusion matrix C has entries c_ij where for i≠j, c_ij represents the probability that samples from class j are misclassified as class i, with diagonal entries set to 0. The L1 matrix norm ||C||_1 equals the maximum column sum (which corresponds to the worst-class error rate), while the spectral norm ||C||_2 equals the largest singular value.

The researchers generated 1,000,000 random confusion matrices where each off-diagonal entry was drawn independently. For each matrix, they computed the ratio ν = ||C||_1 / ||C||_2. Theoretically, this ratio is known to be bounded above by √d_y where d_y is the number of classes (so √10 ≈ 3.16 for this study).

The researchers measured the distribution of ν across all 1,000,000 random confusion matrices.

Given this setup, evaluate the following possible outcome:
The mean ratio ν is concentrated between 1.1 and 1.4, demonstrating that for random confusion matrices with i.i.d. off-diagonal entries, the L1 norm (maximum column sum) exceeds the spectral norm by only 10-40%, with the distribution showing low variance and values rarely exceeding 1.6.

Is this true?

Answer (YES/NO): NO